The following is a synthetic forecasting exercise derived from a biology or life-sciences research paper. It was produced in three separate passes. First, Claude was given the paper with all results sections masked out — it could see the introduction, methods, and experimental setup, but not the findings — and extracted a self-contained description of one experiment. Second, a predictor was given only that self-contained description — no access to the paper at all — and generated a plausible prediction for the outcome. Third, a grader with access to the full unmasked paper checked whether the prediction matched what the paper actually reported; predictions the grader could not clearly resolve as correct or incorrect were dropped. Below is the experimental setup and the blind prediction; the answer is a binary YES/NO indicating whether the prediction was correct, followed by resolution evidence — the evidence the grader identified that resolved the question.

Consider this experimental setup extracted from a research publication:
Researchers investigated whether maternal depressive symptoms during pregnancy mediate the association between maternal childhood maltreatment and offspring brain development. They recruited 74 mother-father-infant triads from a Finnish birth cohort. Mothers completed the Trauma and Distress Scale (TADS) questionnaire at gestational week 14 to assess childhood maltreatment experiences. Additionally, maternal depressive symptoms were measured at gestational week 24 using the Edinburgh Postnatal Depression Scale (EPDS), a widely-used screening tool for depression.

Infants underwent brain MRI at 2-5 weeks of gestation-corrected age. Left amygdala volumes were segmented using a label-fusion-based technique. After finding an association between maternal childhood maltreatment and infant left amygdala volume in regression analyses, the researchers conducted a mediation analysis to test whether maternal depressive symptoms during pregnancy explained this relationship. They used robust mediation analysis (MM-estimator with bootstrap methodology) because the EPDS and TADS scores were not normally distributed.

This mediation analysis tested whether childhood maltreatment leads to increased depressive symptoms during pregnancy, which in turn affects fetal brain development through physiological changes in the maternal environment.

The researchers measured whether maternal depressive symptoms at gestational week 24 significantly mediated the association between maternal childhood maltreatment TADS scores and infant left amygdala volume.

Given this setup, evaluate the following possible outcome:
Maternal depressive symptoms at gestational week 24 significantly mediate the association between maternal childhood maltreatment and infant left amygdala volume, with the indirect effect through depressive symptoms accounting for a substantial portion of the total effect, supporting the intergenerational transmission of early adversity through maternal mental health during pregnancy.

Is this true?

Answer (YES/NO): NO